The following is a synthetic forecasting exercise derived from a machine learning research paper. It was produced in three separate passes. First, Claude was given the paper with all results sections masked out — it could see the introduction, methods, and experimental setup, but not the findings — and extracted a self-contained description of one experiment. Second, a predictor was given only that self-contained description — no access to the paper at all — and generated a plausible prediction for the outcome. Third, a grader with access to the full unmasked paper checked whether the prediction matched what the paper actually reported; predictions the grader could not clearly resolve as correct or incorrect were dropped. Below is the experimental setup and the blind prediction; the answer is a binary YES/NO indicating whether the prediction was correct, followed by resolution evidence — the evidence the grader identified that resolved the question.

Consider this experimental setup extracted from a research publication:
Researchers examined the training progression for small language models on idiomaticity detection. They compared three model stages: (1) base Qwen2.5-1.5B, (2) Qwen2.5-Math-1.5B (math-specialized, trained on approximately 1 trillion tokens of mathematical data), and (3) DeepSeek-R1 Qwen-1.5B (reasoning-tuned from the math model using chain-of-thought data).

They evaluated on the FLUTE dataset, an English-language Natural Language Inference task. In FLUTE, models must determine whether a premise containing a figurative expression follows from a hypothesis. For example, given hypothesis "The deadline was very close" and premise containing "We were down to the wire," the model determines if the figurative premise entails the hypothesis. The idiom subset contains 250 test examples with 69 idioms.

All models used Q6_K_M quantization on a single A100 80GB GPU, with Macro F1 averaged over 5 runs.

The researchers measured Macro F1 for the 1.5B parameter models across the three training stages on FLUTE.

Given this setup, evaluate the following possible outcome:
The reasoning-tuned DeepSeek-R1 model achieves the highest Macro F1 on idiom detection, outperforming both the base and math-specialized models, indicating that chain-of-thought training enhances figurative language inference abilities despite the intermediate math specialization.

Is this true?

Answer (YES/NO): NO